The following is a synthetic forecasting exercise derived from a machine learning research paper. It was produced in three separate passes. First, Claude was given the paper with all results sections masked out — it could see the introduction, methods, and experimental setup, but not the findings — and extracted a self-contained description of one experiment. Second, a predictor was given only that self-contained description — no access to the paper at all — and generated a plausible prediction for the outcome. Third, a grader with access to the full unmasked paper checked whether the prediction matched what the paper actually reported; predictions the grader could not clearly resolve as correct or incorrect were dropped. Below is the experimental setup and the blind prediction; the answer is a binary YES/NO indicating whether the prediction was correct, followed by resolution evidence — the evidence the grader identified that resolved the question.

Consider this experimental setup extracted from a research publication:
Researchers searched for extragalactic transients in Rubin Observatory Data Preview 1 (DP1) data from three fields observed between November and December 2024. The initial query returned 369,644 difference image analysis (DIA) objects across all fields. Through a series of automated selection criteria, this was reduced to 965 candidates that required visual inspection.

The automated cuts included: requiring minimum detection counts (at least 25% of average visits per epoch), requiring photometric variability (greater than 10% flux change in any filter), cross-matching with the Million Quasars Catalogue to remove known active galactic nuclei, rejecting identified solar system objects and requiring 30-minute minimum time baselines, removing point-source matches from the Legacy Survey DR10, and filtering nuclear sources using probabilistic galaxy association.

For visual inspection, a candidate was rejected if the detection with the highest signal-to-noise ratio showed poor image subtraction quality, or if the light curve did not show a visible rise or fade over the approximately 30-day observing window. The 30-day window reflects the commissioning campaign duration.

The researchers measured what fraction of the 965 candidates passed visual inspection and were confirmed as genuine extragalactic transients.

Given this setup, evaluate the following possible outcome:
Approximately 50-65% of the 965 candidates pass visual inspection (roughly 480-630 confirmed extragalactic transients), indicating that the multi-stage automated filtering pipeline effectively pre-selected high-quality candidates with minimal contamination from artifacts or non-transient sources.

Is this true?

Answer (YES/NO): NO